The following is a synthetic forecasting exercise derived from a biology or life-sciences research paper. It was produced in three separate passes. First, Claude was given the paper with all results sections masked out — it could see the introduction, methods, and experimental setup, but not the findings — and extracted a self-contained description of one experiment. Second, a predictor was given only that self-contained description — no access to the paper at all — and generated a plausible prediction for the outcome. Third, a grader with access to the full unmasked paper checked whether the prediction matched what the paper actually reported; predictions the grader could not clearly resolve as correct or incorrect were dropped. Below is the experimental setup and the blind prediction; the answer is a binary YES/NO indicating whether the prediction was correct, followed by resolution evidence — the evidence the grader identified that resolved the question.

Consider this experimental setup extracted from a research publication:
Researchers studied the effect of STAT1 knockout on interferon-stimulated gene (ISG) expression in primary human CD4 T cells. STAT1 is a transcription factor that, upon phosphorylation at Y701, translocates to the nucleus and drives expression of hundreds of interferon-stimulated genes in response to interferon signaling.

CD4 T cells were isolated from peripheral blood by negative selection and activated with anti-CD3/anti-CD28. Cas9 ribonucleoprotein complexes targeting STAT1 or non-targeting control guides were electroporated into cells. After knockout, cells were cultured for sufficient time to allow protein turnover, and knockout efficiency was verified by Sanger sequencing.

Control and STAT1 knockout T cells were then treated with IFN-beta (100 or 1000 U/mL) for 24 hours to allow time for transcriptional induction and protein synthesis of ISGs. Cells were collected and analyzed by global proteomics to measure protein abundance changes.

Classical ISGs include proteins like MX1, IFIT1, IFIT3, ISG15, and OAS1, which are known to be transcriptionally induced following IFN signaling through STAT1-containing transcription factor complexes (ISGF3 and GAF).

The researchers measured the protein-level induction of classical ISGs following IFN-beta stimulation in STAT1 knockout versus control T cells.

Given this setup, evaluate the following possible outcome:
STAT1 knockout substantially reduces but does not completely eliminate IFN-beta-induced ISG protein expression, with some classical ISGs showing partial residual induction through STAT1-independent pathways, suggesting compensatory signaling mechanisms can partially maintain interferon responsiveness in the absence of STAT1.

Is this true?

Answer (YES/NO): YES